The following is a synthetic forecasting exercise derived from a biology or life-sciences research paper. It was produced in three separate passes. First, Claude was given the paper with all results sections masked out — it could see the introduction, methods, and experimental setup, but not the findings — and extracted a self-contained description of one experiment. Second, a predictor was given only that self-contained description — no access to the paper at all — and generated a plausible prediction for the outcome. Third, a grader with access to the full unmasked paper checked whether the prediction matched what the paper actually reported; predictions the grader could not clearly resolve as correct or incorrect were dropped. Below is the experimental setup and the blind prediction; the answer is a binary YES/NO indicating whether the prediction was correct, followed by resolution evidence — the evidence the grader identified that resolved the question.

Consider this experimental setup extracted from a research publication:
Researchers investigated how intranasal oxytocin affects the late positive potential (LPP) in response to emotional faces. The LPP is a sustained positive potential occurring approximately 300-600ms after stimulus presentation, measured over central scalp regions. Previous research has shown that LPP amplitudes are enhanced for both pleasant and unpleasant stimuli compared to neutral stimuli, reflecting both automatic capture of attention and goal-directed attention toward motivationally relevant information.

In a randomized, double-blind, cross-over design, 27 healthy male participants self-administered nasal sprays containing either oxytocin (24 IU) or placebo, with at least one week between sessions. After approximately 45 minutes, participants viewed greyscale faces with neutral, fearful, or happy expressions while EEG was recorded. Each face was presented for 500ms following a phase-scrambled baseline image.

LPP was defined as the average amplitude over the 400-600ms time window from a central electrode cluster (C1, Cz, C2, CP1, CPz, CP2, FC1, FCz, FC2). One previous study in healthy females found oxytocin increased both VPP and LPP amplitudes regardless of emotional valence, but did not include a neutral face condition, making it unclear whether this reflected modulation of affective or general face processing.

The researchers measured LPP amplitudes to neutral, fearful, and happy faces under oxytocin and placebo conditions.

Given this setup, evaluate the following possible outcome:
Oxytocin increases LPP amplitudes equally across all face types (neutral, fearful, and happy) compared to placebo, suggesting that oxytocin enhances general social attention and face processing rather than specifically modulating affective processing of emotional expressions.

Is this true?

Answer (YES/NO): NO